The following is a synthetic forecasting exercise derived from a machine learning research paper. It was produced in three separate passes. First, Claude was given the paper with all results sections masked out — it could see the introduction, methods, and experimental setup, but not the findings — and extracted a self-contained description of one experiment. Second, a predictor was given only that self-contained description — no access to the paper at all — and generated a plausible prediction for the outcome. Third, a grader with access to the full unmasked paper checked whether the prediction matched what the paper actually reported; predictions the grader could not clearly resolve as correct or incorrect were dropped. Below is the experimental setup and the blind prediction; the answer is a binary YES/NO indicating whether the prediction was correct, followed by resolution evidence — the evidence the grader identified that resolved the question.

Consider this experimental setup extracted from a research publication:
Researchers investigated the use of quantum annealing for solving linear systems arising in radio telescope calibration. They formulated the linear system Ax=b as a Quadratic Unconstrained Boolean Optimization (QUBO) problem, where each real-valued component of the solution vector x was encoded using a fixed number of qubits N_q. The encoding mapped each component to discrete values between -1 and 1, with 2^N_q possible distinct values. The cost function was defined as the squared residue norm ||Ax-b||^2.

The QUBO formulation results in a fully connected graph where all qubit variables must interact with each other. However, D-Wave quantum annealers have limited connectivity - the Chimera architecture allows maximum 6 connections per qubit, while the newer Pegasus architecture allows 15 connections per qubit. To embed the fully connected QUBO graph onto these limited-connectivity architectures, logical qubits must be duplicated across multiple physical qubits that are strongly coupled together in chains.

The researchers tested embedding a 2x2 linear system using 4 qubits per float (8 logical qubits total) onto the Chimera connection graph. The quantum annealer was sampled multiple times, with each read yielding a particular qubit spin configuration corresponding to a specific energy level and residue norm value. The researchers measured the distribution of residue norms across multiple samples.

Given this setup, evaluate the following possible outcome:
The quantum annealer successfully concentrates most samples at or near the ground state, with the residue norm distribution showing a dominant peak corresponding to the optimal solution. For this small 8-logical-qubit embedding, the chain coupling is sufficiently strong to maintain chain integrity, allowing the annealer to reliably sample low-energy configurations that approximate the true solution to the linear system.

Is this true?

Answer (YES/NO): YES